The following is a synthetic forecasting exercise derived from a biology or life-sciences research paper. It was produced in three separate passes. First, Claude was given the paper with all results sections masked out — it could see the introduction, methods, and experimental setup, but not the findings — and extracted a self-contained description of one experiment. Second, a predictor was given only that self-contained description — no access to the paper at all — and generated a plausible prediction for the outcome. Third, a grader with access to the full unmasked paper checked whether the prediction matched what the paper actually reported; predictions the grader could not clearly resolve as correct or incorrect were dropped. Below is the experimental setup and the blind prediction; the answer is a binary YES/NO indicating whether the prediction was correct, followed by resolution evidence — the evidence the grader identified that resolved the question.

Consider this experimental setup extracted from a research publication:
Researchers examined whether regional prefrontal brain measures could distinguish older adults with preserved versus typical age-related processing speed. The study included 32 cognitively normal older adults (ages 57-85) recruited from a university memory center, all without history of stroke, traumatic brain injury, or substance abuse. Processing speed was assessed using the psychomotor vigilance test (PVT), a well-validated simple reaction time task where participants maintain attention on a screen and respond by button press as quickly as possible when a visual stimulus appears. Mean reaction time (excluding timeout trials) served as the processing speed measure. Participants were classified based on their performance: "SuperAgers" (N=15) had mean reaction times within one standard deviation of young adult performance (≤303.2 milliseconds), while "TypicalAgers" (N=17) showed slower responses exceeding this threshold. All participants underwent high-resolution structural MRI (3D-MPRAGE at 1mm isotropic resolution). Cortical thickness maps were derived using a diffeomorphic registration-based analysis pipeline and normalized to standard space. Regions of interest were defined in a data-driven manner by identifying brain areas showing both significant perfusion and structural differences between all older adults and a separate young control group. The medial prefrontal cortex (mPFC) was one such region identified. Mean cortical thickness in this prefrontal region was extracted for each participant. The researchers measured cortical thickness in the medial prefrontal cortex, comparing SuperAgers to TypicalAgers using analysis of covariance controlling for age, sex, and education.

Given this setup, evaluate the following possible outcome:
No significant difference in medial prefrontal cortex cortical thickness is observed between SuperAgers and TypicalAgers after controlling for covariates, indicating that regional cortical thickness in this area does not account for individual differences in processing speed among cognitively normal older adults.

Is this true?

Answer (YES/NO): YES